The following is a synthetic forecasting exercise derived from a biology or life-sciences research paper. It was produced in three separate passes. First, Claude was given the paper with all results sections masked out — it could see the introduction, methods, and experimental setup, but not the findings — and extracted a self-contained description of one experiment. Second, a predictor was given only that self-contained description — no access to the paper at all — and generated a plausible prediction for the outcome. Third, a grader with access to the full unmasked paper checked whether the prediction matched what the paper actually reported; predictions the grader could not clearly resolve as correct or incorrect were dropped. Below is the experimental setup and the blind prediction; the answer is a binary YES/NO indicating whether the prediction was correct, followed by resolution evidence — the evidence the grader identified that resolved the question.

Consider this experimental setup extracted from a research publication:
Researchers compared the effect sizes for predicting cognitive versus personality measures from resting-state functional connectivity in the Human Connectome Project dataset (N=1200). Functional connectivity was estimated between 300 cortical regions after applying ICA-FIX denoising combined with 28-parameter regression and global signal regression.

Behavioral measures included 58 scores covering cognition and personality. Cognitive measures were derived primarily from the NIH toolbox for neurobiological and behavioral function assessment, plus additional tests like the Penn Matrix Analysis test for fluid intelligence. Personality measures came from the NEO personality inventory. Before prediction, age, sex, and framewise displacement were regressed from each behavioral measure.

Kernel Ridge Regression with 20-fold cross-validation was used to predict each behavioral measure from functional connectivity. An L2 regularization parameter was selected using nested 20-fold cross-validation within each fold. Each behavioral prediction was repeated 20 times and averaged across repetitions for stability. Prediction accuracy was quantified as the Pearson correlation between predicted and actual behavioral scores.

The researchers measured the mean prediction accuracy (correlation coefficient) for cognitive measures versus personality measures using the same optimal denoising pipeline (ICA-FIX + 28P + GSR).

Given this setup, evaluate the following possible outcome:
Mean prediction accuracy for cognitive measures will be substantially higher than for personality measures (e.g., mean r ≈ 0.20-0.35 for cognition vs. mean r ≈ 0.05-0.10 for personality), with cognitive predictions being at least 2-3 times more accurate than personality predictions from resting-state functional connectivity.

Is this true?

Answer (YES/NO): NO